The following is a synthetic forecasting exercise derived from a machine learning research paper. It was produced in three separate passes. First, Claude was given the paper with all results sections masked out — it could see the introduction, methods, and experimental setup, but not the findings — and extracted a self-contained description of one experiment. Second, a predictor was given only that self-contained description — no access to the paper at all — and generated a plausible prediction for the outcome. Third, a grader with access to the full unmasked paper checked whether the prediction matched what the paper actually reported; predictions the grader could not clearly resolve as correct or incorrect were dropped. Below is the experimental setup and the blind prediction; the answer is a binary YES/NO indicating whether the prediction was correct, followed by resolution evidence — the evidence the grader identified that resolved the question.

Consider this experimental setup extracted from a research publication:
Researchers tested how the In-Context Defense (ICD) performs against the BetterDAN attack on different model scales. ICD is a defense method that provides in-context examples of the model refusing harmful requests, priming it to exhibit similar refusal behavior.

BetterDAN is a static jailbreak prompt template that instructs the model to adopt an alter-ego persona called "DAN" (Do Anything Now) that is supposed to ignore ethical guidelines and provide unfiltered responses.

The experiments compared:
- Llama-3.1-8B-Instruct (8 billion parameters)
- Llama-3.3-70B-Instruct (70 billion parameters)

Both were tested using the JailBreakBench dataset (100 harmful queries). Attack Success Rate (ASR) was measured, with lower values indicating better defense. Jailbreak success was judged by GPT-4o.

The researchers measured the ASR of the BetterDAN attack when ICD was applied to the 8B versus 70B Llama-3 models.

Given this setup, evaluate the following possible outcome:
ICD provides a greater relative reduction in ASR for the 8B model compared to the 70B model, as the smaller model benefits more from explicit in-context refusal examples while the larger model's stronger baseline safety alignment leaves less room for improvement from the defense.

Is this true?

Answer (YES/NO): NO